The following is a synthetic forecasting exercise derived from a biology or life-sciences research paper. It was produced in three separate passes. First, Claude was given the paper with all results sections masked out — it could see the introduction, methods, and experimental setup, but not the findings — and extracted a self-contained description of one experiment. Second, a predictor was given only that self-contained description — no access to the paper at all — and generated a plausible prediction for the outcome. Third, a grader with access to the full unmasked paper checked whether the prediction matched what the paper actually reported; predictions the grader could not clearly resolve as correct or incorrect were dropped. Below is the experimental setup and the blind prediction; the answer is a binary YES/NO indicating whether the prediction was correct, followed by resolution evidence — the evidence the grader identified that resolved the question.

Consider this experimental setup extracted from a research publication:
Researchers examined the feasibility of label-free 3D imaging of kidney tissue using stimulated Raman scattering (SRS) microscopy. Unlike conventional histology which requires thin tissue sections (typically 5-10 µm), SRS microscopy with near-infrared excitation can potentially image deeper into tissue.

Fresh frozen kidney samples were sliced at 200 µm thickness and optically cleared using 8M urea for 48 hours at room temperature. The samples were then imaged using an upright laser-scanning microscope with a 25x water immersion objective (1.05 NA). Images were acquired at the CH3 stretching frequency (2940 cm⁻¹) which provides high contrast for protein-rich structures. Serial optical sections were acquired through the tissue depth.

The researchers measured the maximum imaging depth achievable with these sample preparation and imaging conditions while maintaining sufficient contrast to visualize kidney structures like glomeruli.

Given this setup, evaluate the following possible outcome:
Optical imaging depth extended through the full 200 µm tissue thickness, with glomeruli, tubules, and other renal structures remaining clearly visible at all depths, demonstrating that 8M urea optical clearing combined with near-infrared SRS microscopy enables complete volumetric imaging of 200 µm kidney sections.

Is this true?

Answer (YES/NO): YES